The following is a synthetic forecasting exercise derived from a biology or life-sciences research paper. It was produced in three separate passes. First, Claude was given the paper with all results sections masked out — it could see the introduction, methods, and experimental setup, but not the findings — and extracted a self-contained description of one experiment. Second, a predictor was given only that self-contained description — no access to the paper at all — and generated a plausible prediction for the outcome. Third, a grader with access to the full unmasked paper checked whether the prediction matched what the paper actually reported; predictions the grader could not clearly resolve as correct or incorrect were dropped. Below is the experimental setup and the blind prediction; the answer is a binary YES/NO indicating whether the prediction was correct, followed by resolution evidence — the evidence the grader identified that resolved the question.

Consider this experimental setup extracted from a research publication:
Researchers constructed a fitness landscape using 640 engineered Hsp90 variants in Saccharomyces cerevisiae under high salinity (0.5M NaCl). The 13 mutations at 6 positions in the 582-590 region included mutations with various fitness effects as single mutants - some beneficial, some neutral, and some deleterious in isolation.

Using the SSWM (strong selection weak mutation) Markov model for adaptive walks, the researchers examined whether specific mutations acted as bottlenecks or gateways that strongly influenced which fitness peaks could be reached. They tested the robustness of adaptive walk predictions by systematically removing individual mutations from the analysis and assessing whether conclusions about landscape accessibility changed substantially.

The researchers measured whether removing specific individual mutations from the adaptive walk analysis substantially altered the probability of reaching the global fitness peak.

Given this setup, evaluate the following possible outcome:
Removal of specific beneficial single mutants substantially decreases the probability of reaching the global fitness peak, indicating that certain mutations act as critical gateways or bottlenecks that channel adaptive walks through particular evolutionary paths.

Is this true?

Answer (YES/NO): NO